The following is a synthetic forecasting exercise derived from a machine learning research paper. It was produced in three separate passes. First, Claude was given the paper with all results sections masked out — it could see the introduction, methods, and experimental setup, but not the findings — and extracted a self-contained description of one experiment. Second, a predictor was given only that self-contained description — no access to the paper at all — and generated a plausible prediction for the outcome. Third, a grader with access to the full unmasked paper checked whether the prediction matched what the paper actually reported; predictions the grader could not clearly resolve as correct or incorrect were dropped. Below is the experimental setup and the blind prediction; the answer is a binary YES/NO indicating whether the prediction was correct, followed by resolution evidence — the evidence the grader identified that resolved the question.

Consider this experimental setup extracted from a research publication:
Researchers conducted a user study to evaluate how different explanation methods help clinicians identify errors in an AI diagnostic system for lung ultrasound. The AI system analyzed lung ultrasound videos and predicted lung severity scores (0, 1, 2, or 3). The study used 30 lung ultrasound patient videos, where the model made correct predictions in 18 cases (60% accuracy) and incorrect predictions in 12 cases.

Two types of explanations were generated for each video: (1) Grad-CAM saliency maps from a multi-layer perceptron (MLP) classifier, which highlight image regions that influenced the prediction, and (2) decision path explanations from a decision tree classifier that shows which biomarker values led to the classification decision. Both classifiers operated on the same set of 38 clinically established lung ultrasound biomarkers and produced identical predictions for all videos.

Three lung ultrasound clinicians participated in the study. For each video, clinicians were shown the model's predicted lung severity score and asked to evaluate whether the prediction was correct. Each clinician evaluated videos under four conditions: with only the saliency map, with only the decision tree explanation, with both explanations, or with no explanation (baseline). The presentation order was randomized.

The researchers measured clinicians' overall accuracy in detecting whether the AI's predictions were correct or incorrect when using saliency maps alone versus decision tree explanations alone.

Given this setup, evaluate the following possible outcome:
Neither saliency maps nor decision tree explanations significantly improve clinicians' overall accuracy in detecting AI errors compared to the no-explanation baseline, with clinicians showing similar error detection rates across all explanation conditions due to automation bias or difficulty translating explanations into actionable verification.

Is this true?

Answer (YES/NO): NO